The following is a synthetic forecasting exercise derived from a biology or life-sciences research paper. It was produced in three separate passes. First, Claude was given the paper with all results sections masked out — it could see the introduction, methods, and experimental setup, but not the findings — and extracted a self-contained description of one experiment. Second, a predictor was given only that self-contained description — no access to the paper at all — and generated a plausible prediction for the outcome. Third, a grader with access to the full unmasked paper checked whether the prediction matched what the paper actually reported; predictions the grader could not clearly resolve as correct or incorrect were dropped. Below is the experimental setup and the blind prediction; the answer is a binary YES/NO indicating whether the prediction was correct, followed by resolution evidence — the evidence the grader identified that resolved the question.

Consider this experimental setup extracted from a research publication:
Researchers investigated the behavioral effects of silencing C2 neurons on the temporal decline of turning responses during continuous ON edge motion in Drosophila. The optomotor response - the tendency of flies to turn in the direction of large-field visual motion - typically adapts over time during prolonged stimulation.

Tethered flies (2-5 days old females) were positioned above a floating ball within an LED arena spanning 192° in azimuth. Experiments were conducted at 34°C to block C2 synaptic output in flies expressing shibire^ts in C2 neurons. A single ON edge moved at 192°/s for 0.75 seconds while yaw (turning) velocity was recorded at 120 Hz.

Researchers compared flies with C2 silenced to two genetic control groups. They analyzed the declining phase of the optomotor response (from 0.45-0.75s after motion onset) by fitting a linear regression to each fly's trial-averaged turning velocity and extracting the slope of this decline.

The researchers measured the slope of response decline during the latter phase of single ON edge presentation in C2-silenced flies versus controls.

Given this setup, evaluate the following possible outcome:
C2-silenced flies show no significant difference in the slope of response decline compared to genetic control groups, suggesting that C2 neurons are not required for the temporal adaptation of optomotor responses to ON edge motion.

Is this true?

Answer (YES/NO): NO